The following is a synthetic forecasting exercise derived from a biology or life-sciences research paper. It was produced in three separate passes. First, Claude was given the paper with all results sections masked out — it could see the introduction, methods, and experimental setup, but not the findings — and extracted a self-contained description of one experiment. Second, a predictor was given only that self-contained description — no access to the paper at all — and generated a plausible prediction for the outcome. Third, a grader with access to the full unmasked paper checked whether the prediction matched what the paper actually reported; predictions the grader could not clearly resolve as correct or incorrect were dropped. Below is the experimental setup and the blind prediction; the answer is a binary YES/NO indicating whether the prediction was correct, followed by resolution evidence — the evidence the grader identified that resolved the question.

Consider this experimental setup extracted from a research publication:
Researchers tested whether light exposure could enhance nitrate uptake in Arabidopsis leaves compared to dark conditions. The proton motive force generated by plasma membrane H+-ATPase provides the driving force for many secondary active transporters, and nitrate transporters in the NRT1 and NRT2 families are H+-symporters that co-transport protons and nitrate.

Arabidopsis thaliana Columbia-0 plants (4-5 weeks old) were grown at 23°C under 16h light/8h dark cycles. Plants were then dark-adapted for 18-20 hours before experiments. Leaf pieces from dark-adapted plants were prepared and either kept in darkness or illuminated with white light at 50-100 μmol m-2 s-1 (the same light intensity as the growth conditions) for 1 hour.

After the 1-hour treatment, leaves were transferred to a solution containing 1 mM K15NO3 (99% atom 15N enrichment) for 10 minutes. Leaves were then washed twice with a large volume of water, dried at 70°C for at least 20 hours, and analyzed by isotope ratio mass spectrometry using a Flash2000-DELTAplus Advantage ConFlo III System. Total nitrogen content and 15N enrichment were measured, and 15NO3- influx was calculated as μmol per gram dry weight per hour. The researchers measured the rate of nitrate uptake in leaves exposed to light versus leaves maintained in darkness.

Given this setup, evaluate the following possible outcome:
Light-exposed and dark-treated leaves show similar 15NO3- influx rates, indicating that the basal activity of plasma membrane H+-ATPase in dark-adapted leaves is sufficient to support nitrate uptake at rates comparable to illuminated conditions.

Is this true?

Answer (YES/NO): NO